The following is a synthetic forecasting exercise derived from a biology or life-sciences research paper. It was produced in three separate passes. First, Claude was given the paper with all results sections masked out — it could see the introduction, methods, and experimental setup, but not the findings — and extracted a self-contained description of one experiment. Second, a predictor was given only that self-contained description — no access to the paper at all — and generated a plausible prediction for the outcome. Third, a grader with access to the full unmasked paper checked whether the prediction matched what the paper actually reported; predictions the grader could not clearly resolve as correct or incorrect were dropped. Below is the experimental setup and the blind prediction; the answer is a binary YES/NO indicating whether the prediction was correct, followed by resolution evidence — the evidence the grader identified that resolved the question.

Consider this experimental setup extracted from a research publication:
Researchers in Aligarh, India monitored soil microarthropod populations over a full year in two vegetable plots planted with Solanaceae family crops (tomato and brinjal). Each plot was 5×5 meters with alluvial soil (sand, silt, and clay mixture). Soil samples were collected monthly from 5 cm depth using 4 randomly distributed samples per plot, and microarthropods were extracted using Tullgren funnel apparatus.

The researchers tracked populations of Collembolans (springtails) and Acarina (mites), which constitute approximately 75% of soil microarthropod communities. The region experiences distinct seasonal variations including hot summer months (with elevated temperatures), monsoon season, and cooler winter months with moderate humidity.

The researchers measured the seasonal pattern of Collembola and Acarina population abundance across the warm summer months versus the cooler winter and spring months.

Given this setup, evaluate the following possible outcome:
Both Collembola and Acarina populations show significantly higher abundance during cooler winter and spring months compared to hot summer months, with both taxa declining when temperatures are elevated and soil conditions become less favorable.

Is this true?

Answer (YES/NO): YES